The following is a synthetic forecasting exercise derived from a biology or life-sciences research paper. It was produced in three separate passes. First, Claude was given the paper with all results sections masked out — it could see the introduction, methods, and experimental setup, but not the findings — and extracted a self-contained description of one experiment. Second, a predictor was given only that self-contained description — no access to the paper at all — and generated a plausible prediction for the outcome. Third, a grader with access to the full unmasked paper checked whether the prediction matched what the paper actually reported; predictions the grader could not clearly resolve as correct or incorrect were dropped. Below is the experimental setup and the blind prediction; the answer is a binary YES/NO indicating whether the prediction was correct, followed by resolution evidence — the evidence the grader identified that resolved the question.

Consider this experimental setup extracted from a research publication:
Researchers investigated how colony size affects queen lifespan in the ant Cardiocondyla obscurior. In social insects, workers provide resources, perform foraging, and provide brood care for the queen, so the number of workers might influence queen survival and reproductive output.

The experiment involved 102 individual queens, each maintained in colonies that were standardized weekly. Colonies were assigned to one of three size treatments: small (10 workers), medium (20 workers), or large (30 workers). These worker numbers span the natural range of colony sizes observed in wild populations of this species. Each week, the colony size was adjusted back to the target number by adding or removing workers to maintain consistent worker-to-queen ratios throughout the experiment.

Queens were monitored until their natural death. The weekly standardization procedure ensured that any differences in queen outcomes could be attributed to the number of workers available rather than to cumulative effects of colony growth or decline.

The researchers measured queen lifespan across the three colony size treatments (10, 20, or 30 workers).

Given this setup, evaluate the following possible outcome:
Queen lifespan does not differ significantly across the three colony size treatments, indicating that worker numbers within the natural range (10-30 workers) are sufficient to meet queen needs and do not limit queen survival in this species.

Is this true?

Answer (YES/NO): YES